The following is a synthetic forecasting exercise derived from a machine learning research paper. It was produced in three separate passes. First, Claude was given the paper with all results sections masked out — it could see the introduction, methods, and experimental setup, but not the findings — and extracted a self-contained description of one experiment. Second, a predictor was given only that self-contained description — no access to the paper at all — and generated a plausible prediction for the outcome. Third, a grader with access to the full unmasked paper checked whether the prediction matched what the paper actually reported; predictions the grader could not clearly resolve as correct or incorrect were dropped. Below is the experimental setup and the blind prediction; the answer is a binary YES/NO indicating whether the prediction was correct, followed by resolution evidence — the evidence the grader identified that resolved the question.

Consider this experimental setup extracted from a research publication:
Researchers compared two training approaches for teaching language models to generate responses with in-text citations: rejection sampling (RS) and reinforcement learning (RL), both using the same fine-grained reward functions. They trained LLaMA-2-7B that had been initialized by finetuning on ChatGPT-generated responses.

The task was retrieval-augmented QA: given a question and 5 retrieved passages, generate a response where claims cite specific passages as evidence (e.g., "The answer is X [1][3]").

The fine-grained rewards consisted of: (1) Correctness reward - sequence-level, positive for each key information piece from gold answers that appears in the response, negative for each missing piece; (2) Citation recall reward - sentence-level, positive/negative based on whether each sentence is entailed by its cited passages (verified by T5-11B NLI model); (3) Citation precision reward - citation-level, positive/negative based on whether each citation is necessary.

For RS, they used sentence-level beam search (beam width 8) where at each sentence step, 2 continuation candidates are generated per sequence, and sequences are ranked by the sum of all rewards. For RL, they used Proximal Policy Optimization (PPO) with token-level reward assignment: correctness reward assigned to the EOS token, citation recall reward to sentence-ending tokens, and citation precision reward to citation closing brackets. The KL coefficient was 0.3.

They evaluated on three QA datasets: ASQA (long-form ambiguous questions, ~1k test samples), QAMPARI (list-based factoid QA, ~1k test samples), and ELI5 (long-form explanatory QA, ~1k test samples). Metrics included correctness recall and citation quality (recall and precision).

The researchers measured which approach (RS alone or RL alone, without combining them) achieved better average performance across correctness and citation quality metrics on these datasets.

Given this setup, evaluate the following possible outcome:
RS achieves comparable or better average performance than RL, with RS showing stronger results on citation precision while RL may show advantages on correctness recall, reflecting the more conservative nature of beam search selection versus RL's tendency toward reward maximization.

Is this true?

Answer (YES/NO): YES